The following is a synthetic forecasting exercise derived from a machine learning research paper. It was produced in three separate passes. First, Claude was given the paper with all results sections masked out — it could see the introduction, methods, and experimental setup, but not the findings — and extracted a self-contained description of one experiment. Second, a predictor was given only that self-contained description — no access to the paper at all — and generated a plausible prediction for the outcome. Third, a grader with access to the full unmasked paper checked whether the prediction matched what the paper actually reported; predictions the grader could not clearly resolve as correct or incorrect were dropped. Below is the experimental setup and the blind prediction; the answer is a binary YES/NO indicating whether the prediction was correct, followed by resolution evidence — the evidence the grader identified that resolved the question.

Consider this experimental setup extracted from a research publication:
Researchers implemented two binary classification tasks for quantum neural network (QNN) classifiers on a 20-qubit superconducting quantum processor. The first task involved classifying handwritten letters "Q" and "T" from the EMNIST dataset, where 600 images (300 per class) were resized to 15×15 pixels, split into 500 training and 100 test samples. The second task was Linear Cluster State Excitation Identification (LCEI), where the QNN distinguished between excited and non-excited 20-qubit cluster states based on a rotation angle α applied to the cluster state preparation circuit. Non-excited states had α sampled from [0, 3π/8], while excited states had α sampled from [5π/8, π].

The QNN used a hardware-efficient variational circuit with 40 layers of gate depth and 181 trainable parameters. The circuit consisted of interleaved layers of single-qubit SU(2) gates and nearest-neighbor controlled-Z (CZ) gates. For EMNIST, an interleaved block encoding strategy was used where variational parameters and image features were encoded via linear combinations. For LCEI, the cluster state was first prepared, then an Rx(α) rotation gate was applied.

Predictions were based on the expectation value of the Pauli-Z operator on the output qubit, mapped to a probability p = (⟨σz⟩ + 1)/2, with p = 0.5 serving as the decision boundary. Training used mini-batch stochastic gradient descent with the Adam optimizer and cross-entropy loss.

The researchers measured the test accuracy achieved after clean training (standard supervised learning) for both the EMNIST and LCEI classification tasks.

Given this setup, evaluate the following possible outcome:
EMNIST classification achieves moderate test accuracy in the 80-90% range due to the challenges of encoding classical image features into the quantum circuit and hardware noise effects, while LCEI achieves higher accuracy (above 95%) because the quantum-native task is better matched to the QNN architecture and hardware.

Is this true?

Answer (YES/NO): NO